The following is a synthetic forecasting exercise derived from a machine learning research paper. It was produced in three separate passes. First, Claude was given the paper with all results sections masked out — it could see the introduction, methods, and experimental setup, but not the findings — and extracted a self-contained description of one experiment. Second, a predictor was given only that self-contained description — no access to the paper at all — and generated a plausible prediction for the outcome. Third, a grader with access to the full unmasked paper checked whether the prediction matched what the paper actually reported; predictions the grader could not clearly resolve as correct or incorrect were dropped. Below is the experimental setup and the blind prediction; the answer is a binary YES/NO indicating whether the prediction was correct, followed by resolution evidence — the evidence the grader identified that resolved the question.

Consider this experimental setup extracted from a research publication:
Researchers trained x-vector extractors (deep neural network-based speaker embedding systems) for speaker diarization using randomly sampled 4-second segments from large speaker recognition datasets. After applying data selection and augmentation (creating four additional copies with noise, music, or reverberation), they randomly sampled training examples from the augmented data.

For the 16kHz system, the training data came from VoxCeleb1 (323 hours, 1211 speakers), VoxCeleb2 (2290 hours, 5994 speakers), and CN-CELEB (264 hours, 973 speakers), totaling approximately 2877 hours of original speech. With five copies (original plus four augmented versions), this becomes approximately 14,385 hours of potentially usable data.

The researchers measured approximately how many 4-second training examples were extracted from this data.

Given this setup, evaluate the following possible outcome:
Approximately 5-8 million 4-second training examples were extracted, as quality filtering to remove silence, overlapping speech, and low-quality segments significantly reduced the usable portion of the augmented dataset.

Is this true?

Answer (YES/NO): NO